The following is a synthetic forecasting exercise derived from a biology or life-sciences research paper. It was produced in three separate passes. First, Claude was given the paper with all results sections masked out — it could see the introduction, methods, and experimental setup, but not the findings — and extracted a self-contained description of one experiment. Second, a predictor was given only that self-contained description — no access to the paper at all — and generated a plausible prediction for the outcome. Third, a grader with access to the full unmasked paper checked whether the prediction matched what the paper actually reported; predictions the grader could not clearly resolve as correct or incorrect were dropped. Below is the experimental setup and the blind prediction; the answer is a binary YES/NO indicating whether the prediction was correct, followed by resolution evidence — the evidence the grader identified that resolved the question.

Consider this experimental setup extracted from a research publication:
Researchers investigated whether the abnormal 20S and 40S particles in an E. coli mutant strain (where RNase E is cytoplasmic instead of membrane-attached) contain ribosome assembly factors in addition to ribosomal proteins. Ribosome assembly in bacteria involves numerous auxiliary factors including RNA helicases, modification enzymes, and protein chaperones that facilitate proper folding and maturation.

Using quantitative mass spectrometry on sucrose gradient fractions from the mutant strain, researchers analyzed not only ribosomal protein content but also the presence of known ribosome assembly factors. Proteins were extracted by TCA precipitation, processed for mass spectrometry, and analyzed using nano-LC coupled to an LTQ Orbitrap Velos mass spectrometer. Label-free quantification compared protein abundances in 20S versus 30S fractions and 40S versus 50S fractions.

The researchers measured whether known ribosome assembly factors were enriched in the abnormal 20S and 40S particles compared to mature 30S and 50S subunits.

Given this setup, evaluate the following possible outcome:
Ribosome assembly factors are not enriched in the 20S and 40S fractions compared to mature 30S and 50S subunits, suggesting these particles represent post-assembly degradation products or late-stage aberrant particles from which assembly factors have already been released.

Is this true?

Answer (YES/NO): NO